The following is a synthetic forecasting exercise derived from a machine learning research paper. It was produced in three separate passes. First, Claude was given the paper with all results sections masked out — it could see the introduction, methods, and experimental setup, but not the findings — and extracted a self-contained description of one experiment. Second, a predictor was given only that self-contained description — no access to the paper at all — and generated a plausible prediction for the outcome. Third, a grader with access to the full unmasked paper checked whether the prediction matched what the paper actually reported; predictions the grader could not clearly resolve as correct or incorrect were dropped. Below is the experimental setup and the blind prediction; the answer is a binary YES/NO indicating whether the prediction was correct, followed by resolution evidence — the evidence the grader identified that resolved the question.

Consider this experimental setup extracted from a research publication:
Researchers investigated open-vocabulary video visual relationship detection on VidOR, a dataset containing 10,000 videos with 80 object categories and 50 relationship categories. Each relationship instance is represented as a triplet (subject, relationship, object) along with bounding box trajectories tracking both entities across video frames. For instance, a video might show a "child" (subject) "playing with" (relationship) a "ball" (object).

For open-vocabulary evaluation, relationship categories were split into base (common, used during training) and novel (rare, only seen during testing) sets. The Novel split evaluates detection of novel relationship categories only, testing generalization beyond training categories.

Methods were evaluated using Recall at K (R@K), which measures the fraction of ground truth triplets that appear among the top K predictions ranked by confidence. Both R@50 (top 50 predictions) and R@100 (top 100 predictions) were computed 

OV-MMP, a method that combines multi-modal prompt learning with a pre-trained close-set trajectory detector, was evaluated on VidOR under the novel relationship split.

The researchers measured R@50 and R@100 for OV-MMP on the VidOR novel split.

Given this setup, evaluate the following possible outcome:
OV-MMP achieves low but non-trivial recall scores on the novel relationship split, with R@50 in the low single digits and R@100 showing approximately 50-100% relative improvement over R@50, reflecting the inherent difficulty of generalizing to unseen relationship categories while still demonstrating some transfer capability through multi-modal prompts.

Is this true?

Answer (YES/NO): NO